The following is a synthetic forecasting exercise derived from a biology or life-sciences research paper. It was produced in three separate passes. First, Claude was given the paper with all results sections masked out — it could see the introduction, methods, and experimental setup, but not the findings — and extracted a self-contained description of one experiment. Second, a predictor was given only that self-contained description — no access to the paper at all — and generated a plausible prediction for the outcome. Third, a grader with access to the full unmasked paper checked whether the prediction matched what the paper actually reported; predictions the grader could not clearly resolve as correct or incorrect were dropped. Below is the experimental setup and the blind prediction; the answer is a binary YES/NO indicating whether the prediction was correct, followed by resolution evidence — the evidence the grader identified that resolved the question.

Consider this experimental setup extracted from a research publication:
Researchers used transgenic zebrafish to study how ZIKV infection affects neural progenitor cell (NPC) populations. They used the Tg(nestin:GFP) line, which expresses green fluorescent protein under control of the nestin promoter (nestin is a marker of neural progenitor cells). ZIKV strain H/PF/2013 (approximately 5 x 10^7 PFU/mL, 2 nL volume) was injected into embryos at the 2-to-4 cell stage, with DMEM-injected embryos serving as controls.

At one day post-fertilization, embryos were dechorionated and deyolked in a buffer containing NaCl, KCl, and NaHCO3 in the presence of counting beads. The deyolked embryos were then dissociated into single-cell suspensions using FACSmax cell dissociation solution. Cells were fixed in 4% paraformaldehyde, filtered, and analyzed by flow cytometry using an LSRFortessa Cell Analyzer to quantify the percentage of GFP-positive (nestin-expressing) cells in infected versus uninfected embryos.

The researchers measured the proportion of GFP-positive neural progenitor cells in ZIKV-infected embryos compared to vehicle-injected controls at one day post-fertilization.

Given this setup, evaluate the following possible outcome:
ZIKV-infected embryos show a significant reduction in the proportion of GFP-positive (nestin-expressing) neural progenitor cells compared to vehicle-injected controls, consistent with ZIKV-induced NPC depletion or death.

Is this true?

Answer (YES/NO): YES